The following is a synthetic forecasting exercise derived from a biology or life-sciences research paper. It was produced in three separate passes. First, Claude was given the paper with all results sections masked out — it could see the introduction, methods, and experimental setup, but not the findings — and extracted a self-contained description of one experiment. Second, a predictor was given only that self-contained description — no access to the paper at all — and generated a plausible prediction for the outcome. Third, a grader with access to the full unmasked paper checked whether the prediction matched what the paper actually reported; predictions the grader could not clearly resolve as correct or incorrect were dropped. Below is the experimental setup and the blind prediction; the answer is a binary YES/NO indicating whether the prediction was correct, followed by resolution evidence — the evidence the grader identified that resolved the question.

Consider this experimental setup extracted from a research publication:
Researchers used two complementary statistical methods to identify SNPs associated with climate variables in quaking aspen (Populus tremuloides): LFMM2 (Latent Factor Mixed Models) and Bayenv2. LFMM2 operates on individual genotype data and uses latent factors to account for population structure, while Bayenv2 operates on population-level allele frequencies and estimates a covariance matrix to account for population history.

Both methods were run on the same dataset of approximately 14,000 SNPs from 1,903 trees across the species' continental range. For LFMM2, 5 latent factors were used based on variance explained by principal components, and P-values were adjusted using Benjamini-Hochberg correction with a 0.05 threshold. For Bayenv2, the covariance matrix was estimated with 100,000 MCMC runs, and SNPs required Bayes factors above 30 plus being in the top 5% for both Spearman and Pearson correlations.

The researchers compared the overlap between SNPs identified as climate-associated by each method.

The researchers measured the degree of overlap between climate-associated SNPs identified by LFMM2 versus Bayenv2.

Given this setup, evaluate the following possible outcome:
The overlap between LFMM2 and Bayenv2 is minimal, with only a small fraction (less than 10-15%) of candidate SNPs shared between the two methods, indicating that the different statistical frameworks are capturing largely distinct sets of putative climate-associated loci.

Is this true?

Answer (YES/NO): NO